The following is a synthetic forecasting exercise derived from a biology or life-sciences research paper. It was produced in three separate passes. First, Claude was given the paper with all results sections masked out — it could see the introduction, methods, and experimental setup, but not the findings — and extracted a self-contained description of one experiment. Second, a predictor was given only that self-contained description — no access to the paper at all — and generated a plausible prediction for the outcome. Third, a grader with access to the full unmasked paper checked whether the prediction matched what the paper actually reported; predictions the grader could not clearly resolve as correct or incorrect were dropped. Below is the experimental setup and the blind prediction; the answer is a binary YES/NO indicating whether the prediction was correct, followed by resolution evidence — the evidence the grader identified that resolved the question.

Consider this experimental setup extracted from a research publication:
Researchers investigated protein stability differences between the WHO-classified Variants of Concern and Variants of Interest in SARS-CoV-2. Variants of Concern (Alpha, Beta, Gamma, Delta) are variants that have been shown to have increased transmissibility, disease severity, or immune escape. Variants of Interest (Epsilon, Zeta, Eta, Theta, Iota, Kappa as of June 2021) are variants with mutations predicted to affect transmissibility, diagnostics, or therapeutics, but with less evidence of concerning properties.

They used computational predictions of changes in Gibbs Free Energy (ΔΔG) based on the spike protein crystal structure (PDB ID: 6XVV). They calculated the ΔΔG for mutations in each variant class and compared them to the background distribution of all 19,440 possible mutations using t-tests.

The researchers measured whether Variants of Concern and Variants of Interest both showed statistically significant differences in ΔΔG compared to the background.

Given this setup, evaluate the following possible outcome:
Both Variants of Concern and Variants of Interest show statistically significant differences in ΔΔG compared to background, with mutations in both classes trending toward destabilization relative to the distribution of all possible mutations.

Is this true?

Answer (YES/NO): NO